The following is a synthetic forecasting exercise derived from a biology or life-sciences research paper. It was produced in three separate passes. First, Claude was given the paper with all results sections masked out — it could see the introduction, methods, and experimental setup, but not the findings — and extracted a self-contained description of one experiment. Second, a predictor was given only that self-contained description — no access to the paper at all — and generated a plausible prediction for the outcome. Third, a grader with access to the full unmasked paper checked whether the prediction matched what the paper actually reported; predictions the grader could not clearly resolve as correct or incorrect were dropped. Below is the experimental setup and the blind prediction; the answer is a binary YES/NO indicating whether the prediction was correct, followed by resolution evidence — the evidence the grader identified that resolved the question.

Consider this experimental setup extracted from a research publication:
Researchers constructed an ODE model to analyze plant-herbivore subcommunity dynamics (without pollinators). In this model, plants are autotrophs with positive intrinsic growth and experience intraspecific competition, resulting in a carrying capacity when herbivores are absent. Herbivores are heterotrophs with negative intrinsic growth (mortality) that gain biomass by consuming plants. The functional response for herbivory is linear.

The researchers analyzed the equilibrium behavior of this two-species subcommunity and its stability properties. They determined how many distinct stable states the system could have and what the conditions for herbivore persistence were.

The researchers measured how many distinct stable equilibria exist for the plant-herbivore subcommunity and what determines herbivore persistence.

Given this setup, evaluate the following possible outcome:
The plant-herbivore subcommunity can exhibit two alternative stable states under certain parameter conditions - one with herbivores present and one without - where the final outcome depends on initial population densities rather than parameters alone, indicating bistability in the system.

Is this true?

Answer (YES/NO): NO